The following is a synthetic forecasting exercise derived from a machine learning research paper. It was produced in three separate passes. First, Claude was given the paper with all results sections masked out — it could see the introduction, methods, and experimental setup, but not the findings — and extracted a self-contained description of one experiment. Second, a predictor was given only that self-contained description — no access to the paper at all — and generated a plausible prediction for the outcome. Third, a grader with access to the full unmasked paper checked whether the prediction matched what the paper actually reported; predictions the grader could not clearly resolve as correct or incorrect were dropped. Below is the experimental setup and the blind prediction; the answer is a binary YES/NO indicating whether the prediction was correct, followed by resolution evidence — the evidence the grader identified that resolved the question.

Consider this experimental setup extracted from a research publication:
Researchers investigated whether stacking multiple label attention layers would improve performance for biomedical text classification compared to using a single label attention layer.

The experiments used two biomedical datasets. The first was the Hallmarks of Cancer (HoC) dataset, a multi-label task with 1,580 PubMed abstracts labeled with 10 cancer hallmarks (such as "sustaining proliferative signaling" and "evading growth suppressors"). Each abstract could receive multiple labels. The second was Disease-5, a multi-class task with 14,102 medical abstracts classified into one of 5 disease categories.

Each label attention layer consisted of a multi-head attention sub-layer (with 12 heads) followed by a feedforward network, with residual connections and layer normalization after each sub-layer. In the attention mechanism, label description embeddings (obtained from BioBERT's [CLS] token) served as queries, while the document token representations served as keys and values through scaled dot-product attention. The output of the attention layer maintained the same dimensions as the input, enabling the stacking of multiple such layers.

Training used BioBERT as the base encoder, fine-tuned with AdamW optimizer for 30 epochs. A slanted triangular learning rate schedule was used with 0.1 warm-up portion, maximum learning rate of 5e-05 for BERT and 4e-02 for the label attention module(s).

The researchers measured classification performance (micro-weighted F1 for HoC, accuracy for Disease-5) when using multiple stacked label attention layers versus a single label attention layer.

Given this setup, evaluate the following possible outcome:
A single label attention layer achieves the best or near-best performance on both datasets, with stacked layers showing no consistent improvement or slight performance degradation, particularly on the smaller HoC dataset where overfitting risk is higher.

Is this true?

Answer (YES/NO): YES